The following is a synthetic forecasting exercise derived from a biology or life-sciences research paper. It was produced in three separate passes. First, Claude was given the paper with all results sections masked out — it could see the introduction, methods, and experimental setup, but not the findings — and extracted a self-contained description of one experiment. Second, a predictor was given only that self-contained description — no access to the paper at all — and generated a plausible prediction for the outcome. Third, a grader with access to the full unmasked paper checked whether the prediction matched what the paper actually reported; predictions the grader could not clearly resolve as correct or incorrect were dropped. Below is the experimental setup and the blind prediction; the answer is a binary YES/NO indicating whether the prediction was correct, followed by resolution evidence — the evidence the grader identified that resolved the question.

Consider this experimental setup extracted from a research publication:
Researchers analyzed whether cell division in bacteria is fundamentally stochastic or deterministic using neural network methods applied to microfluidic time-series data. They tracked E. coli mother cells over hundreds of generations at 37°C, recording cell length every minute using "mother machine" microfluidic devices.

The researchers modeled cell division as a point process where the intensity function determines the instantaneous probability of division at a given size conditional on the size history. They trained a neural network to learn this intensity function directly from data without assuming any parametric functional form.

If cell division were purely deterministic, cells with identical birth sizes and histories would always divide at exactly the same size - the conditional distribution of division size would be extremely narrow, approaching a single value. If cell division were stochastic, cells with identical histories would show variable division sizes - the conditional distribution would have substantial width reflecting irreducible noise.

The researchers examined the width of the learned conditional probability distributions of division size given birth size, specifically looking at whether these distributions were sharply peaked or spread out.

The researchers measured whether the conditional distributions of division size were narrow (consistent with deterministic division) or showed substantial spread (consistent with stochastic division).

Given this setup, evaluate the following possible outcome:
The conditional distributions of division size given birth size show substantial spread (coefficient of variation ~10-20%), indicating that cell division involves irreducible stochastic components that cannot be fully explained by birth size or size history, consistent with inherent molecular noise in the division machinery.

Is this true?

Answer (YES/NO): YES